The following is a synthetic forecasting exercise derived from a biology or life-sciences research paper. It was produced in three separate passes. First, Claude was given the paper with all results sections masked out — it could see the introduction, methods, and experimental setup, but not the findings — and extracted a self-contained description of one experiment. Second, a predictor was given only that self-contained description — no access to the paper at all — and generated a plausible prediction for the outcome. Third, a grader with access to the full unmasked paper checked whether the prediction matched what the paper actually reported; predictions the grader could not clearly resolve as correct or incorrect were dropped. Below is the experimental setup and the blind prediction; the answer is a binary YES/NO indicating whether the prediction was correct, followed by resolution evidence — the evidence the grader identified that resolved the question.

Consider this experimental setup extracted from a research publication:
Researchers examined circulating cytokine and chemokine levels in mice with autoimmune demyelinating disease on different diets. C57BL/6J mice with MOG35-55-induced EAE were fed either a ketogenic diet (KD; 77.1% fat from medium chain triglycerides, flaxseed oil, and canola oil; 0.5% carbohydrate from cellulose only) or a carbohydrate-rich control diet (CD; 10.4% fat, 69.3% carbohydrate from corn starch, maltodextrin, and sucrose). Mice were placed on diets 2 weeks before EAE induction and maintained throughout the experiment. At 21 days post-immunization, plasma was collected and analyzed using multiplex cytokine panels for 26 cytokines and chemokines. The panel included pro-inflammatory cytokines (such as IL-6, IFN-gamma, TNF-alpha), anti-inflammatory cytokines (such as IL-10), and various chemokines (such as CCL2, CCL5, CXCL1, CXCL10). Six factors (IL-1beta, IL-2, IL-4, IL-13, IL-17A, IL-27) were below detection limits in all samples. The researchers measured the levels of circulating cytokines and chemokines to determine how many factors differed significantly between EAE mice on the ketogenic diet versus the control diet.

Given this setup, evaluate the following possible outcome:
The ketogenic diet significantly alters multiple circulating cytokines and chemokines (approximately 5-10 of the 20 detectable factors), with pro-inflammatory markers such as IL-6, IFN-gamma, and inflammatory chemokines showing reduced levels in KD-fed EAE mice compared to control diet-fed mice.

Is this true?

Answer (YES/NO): NO